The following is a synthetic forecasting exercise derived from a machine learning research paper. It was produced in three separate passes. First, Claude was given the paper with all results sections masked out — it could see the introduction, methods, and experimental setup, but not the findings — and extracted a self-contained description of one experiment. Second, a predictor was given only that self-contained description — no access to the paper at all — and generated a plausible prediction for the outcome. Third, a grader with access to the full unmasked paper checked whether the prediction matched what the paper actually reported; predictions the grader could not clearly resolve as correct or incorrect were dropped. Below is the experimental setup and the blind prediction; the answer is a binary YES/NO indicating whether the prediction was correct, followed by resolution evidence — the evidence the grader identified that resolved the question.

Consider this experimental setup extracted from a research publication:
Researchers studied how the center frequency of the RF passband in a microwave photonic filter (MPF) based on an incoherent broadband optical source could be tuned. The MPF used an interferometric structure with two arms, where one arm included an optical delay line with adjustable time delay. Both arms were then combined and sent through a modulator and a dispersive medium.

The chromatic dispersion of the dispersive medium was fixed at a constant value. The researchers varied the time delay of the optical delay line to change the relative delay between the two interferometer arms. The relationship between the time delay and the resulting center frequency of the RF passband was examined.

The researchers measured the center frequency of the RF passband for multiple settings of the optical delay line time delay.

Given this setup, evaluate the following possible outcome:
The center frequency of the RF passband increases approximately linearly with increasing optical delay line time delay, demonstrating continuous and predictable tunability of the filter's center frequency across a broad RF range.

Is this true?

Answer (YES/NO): YES